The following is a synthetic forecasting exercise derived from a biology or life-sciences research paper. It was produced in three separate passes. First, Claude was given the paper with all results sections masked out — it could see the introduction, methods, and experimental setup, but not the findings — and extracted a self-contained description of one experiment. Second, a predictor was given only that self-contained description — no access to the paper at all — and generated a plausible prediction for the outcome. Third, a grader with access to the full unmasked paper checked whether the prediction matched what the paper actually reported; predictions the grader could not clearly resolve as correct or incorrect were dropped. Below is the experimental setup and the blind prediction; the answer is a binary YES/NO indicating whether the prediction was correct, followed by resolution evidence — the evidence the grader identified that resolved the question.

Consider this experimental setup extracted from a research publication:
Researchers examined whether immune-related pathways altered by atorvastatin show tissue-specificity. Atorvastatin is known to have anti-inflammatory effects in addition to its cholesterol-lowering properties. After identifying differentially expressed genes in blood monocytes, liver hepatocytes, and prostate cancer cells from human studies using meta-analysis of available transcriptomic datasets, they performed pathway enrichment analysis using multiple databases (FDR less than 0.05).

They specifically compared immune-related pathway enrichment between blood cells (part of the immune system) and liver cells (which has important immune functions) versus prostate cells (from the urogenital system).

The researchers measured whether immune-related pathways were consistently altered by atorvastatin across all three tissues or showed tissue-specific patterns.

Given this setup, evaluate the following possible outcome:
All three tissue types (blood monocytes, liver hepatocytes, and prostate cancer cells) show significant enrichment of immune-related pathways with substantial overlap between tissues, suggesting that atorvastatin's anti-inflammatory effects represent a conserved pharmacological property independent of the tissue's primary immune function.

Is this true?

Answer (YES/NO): NO